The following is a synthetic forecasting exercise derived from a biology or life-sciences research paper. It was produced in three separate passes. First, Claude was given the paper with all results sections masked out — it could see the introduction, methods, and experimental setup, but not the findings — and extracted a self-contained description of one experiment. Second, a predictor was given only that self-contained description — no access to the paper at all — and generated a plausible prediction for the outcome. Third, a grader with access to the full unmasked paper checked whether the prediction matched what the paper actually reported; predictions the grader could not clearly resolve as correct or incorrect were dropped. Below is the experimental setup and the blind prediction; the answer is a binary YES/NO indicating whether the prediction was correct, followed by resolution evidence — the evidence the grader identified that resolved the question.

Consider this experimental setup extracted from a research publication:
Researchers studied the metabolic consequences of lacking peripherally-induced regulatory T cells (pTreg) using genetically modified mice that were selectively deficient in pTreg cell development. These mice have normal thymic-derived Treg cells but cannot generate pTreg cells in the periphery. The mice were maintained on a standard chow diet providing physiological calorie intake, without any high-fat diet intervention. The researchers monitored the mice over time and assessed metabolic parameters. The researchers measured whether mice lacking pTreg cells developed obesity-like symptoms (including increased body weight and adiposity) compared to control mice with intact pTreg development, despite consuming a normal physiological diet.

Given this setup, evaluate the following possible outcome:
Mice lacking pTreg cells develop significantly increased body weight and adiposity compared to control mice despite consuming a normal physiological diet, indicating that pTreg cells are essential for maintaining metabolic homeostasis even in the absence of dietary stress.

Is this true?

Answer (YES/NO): YES